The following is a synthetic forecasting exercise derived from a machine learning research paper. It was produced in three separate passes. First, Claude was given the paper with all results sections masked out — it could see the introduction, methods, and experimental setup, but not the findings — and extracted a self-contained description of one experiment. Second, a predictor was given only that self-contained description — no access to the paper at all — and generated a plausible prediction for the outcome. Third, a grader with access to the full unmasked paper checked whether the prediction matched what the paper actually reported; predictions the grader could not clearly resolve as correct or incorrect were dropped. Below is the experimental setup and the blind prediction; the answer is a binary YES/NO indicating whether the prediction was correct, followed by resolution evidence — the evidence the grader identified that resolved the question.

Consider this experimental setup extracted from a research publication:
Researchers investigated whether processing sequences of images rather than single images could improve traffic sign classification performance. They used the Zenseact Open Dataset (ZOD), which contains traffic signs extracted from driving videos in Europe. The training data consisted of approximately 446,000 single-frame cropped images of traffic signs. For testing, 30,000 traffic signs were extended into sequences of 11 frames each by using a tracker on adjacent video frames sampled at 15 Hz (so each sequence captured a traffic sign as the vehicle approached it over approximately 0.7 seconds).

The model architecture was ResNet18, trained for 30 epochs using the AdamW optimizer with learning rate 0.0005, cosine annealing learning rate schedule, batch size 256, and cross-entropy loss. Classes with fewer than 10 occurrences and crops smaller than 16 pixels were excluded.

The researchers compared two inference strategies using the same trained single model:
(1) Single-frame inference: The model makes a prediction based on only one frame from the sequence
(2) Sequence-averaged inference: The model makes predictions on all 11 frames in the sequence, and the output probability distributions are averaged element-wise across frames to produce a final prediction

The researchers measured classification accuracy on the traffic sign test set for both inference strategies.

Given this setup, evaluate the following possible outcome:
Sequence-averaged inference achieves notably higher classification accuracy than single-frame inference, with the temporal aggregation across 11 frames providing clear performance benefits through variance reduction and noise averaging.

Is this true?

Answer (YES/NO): YES